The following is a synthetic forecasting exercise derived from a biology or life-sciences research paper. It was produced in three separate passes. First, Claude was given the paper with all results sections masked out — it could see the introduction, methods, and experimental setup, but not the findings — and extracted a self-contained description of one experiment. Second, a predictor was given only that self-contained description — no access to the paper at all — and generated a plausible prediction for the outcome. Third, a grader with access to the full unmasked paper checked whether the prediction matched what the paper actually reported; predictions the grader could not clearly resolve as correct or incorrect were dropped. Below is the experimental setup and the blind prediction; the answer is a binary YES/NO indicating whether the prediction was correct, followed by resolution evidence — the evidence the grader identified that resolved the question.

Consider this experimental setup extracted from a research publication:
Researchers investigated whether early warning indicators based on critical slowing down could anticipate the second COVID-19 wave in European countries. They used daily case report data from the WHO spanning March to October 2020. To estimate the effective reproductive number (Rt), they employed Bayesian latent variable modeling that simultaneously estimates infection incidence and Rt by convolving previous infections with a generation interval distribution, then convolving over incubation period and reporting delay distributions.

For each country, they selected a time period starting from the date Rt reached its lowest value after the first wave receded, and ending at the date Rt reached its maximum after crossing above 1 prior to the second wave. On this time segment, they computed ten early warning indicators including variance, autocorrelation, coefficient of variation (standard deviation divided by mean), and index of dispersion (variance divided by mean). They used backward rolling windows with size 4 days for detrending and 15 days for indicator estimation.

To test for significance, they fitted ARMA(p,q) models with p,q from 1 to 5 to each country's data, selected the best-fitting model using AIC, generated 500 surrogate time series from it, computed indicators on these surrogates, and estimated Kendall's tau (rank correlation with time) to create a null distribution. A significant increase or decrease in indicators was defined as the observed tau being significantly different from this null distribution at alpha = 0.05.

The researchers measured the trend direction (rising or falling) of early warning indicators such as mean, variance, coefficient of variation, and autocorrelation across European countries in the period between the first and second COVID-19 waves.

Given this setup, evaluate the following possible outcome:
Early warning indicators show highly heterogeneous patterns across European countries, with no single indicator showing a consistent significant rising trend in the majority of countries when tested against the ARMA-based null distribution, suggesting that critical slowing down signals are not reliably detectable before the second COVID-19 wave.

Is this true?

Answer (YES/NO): NO